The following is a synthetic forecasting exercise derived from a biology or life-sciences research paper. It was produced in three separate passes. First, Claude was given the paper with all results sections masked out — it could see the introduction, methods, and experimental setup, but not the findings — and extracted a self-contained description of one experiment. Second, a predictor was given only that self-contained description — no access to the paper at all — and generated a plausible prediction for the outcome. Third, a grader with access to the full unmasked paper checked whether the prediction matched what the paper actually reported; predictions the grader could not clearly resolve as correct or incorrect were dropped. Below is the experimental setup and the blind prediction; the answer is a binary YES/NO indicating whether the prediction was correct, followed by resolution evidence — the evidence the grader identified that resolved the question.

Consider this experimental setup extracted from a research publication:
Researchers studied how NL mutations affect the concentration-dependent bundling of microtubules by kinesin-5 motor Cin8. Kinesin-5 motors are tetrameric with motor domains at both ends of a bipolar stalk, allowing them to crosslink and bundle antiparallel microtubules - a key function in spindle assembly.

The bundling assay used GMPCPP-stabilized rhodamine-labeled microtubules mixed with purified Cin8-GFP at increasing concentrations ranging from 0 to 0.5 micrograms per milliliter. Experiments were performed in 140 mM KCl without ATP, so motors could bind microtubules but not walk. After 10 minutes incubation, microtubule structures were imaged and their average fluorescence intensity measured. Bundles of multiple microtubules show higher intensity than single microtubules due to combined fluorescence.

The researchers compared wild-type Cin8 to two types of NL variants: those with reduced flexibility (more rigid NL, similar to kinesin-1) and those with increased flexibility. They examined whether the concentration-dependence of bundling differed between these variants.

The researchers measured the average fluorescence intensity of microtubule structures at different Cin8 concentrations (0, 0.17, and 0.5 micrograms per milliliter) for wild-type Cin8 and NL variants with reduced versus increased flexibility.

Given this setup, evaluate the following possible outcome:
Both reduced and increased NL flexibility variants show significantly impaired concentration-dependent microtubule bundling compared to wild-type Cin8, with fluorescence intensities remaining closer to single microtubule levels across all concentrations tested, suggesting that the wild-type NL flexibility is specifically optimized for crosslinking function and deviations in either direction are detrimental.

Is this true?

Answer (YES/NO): NO